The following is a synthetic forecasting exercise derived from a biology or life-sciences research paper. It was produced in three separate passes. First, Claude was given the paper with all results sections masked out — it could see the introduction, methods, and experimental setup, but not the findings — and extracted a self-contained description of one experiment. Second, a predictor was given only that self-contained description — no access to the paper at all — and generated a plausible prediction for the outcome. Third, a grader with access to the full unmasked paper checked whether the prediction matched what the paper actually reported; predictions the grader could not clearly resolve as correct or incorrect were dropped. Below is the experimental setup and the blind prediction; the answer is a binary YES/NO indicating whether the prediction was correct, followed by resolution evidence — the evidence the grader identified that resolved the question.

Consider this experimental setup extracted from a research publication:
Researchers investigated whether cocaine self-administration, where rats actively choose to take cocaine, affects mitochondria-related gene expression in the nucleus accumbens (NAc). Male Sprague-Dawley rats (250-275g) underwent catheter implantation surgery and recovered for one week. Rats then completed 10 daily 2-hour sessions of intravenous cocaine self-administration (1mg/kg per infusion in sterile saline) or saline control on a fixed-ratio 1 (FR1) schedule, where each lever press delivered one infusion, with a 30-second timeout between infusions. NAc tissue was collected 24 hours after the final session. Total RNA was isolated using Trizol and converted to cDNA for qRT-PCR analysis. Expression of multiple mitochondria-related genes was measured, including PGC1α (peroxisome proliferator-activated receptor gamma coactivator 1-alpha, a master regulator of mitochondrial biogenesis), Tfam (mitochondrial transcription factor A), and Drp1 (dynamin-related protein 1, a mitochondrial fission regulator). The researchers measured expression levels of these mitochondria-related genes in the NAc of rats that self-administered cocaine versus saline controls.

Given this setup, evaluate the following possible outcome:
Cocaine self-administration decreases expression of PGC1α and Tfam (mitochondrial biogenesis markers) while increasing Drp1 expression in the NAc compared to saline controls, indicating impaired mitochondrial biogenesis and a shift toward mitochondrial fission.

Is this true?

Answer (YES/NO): NO